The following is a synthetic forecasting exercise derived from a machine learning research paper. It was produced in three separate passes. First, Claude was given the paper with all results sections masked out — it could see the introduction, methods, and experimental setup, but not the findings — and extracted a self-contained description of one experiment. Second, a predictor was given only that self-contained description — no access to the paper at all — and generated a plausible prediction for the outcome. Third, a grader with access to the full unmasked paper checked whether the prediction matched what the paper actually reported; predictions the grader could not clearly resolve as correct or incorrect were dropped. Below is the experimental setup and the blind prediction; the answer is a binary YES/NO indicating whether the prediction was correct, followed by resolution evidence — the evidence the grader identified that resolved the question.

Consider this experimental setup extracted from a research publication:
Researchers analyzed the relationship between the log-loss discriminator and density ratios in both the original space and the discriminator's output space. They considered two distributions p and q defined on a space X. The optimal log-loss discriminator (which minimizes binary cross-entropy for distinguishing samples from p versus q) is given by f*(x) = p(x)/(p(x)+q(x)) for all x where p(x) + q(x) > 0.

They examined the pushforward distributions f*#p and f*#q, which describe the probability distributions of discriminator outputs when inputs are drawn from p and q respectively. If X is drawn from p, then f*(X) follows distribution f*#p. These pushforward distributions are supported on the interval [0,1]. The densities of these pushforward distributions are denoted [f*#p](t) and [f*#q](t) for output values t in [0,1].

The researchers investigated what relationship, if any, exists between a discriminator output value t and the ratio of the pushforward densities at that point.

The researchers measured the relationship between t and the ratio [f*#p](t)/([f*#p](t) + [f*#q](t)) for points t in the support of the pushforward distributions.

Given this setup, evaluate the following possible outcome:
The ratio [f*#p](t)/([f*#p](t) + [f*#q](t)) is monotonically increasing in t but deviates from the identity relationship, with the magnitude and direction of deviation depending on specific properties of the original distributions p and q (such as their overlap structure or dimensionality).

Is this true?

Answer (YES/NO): NO